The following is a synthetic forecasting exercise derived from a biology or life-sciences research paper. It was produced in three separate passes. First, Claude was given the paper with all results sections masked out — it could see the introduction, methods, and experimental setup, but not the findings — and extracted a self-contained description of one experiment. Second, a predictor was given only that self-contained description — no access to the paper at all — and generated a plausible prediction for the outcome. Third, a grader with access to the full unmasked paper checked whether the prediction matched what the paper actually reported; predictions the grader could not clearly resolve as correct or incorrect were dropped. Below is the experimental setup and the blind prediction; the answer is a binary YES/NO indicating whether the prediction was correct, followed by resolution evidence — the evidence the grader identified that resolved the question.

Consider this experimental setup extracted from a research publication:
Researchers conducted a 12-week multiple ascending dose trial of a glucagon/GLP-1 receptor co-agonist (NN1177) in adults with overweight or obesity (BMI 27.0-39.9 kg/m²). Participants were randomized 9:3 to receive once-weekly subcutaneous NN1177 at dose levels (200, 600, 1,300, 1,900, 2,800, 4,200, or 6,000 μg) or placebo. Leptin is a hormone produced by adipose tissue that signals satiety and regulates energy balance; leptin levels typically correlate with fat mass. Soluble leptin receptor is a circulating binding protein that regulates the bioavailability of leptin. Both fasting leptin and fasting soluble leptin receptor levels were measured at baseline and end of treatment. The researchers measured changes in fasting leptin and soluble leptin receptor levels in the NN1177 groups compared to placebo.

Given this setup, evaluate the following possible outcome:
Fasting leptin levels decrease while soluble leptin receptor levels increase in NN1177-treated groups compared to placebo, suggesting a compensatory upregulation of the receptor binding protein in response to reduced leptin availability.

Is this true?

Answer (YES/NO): YES